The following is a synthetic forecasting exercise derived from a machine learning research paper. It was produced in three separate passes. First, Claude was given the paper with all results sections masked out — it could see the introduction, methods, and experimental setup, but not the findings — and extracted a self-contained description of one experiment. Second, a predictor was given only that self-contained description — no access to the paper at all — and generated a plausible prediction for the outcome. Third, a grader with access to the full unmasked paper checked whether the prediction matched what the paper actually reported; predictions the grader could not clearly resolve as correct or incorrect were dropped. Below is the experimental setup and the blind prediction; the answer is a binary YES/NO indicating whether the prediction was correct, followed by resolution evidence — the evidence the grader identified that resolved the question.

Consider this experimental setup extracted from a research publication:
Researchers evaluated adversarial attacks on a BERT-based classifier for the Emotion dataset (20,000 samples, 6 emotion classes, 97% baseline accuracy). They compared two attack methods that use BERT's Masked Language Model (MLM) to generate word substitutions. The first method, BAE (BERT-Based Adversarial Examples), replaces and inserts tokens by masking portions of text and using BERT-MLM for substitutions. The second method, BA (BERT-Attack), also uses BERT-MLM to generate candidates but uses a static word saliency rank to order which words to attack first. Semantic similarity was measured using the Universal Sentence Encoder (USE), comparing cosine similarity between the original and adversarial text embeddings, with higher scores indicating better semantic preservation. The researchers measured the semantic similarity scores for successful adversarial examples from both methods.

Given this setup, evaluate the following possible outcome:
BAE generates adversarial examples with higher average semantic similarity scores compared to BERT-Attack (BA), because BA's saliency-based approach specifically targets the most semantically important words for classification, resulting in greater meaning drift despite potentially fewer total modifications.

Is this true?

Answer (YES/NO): NO